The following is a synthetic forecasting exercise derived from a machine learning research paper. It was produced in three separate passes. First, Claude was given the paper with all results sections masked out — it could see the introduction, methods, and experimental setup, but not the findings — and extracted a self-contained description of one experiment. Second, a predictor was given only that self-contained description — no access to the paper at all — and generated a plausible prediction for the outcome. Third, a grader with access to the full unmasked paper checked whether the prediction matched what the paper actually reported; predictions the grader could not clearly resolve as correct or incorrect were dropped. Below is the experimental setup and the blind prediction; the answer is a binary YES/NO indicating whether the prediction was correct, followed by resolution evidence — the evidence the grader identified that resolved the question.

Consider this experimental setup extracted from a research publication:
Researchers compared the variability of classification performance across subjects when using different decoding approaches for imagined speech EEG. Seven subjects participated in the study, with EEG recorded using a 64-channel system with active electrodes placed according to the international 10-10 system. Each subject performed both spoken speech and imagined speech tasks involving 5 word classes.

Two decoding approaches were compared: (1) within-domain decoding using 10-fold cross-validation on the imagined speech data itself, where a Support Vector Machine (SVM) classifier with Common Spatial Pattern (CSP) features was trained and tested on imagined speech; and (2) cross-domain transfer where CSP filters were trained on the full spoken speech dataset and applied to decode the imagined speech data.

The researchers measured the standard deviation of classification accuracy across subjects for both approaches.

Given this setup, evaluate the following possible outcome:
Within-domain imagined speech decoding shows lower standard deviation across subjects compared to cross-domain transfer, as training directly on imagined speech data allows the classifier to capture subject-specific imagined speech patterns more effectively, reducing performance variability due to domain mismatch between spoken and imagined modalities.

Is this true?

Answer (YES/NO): NO